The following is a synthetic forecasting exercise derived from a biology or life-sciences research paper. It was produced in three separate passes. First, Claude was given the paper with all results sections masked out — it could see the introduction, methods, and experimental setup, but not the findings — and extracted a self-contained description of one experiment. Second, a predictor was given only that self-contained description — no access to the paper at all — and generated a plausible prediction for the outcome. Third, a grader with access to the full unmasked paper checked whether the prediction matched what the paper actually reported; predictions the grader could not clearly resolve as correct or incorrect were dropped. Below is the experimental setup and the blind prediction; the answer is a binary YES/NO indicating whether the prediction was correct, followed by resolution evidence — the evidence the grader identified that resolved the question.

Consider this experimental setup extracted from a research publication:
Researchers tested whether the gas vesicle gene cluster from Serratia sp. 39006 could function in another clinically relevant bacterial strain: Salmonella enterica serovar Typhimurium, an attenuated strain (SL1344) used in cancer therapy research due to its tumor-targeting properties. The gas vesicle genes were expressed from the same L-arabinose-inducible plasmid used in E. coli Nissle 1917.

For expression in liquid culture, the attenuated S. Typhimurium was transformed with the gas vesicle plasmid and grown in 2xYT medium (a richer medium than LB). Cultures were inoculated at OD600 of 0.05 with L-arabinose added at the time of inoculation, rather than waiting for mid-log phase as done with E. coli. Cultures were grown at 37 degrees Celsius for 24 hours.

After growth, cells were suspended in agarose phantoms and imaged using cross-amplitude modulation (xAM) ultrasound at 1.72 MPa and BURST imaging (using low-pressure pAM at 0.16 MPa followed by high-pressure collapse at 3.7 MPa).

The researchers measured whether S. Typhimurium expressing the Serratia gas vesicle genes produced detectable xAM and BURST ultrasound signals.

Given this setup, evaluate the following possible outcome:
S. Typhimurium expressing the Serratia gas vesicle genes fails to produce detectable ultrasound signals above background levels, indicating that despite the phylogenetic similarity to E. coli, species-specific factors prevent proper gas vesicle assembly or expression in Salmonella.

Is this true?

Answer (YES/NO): NO